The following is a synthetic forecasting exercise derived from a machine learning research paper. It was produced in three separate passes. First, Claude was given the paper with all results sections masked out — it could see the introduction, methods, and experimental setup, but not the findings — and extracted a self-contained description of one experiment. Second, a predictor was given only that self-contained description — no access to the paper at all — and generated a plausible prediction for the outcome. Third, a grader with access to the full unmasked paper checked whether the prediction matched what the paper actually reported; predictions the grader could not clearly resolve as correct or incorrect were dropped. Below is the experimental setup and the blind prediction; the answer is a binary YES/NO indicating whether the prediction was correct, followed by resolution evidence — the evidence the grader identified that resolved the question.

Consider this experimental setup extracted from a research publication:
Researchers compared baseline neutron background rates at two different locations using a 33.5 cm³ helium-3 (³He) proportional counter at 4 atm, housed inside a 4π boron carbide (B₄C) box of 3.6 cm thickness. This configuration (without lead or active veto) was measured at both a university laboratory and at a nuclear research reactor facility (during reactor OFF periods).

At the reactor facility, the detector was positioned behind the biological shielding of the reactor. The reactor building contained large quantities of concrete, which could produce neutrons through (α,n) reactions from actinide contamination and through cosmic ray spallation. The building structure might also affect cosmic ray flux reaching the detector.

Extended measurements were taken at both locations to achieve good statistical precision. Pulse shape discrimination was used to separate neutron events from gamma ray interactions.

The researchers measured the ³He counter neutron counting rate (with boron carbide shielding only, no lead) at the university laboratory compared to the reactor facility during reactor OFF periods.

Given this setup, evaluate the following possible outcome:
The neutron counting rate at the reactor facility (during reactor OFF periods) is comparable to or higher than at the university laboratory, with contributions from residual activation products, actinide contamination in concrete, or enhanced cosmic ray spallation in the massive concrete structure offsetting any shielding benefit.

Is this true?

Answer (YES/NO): YES